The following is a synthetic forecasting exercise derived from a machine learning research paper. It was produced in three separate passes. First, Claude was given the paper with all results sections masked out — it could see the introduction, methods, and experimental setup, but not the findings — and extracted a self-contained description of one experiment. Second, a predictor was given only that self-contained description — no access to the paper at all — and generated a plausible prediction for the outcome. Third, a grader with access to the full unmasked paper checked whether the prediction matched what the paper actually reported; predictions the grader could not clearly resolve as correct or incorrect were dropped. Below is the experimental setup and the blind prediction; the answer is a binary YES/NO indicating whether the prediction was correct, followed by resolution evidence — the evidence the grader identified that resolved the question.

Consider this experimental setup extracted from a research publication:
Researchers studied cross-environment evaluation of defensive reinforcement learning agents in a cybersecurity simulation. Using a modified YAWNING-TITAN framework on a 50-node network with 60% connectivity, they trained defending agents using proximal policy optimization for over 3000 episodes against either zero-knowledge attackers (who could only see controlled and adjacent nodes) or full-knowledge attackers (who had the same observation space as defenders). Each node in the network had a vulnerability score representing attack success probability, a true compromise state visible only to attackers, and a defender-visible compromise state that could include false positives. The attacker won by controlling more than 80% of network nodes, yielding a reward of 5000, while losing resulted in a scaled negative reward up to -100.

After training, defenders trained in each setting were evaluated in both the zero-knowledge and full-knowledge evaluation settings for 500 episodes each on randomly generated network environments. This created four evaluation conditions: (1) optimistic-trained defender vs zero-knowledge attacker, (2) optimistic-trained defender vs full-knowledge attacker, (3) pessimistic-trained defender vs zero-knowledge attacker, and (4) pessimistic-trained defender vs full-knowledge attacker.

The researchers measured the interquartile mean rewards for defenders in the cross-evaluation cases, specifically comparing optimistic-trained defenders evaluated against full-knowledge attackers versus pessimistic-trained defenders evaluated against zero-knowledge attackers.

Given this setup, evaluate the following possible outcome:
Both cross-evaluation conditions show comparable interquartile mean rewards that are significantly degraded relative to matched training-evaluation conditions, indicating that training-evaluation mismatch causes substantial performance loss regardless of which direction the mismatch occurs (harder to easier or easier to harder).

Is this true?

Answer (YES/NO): NO